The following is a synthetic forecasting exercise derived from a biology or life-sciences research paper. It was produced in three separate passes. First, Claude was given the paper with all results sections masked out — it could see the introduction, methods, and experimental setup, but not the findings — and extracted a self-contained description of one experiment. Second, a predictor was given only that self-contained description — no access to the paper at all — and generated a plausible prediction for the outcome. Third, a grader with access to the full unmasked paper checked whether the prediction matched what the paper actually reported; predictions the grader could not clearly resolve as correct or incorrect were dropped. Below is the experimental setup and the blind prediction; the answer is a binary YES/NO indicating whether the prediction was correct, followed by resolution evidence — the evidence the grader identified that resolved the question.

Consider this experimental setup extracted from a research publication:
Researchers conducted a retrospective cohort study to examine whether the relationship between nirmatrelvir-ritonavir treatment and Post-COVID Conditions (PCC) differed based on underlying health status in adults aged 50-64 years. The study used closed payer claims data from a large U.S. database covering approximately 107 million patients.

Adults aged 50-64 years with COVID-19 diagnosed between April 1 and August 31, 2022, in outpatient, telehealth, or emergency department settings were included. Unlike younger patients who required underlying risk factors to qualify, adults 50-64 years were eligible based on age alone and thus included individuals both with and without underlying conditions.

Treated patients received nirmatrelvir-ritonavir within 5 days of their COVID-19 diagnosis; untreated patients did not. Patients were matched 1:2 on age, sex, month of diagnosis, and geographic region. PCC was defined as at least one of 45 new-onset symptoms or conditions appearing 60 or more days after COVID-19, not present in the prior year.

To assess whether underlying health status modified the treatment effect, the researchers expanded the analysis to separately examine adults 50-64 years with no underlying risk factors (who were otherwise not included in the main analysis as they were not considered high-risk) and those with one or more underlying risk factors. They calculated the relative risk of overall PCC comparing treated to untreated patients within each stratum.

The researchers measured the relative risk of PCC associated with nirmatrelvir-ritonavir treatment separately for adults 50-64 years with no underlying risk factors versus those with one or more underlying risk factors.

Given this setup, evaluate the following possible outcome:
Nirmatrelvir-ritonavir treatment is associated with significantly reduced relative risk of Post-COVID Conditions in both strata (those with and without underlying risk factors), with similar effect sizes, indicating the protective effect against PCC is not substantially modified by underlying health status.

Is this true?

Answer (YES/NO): YES